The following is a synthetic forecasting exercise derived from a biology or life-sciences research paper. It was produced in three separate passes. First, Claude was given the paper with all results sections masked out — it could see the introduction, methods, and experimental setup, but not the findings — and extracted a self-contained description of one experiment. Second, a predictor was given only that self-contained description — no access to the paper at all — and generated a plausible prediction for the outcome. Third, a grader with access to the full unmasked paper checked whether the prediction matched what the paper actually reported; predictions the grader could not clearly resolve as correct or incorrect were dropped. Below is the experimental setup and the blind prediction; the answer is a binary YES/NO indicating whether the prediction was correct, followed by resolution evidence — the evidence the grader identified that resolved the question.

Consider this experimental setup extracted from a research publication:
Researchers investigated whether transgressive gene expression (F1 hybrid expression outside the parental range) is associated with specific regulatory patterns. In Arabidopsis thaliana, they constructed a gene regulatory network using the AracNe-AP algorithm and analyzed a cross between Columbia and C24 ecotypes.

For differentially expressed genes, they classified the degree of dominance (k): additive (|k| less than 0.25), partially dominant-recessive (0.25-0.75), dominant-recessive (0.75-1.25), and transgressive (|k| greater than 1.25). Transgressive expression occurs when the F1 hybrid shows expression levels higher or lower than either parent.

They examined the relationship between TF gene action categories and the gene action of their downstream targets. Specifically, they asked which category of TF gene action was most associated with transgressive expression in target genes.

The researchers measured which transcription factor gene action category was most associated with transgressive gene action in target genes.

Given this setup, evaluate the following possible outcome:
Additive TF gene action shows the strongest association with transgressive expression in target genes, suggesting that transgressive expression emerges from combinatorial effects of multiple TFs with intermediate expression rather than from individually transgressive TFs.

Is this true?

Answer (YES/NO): YES